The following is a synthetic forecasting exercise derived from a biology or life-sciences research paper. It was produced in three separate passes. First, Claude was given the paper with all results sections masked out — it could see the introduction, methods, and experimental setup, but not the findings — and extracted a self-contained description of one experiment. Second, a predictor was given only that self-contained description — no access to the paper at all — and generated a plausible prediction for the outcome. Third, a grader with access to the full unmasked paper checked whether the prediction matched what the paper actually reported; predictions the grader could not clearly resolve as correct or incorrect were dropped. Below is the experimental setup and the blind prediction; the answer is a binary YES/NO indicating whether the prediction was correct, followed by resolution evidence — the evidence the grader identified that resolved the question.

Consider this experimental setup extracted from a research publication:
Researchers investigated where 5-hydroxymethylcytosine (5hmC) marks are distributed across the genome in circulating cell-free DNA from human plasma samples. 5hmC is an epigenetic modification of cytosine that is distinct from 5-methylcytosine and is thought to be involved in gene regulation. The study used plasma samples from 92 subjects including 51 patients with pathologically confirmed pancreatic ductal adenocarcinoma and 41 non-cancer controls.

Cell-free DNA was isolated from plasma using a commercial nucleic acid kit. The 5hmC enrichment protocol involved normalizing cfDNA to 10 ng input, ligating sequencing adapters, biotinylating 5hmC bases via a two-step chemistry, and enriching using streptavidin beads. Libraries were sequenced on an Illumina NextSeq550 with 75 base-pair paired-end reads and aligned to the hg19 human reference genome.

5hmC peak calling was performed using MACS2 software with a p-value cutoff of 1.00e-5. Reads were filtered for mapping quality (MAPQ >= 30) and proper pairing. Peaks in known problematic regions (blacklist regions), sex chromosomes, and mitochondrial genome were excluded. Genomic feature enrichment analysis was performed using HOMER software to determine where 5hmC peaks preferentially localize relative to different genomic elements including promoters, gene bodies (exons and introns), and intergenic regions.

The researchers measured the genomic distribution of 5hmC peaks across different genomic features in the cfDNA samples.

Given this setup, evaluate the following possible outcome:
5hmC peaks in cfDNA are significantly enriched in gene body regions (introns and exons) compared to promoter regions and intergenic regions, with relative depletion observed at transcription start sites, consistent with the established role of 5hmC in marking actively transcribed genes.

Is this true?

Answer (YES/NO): NO